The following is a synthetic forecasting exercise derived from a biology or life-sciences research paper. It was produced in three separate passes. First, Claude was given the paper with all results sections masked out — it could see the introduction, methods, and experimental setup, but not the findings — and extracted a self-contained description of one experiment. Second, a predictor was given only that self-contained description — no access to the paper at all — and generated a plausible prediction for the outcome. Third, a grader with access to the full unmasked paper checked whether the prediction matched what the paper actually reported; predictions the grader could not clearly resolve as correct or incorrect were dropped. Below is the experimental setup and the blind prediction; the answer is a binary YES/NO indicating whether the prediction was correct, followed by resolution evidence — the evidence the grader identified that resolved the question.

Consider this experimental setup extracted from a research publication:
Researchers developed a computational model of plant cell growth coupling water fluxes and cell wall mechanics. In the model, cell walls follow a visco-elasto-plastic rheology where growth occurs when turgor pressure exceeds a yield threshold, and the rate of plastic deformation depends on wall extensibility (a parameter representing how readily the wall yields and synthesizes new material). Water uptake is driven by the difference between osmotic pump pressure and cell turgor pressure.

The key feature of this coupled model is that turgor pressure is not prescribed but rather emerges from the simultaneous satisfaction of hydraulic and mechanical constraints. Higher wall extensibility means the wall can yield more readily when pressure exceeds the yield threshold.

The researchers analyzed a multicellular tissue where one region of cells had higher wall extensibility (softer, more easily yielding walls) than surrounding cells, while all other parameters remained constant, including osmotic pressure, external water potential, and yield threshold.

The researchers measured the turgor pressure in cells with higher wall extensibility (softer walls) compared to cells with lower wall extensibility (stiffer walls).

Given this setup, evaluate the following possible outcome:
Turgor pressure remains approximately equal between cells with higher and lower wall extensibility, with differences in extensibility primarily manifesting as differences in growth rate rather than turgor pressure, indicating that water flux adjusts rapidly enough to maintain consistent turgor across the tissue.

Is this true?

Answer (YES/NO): NO